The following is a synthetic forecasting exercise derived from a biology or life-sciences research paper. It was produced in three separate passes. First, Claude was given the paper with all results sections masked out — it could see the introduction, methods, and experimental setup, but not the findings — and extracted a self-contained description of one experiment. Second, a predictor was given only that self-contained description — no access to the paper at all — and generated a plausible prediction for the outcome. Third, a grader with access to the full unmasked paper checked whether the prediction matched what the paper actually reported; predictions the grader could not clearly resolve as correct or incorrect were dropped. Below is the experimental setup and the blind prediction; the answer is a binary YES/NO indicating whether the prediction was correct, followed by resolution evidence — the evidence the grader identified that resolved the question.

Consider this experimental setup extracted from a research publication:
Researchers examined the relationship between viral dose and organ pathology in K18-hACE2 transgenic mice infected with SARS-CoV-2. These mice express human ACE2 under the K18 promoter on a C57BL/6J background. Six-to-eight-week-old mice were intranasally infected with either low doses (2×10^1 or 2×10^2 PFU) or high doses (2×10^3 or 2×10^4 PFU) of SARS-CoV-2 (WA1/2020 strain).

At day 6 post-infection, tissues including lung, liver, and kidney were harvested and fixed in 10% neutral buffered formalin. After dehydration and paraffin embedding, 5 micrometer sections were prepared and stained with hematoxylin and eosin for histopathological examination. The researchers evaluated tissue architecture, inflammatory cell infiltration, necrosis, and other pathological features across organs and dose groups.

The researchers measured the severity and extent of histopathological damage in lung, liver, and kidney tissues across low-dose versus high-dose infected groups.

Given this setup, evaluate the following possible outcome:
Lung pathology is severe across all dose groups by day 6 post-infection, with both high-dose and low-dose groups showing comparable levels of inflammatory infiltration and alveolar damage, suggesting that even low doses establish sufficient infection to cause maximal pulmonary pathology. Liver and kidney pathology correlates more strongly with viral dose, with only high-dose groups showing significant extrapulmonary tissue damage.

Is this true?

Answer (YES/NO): NO